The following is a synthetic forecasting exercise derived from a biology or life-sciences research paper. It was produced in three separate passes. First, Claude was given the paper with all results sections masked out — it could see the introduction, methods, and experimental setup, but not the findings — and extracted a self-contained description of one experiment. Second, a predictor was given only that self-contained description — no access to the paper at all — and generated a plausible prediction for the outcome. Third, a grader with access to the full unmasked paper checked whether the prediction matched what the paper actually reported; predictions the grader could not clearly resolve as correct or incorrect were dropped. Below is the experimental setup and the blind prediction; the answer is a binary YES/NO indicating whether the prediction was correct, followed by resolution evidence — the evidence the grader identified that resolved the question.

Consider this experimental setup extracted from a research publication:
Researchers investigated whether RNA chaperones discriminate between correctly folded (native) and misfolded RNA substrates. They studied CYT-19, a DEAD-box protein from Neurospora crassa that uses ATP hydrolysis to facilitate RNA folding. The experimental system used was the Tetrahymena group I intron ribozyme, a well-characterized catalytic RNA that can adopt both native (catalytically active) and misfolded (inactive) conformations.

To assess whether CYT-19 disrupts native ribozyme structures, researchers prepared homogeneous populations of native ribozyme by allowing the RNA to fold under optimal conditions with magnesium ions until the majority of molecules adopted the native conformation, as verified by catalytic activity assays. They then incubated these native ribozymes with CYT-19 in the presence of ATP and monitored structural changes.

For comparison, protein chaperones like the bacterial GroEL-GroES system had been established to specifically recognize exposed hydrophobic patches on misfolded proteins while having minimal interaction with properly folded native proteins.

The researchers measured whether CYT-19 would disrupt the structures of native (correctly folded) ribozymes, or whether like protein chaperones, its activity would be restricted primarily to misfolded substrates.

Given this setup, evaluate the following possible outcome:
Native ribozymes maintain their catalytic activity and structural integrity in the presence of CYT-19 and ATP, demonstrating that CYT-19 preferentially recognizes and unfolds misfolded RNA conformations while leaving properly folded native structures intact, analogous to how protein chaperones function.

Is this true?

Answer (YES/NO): NO